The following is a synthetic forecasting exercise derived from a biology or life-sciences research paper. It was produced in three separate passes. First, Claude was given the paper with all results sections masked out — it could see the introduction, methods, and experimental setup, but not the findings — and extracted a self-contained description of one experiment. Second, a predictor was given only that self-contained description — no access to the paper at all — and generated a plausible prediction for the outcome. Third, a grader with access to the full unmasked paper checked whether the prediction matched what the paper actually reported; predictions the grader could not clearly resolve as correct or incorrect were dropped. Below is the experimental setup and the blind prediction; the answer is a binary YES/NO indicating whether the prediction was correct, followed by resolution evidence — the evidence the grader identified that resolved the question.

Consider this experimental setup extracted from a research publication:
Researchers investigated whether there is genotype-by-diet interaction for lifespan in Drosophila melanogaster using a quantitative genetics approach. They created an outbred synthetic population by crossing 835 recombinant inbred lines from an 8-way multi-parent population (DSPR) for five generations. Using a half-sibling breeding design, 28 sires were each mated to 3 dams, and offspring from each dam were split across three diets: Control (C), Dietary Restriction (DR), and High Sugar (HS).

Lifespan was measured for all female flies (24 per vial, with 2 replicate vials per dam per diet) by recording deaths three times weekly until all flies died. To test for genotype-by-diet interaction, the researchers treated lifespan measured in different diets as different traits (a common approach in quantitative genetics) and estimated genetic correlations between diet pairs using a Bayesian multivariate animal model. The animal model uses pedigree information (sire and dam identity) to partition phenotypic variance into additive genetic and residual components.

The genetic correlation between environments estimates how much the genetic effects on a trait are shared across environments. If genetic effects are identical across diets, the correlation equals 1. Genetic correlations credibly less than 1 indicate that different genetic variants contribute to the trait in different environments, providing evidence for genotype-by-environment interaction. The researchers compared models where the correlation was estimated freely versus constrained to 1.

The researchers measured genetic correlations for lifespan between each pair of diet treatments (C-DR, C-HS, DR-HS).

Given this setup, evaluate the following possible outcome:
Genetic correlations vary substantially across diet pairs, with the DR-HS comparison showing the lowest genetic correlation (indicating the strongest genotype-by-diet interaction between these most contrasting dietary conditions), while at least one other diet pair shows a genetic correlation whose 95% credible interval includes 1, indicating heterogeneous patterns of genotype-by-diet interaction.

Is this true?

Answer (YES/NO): NO